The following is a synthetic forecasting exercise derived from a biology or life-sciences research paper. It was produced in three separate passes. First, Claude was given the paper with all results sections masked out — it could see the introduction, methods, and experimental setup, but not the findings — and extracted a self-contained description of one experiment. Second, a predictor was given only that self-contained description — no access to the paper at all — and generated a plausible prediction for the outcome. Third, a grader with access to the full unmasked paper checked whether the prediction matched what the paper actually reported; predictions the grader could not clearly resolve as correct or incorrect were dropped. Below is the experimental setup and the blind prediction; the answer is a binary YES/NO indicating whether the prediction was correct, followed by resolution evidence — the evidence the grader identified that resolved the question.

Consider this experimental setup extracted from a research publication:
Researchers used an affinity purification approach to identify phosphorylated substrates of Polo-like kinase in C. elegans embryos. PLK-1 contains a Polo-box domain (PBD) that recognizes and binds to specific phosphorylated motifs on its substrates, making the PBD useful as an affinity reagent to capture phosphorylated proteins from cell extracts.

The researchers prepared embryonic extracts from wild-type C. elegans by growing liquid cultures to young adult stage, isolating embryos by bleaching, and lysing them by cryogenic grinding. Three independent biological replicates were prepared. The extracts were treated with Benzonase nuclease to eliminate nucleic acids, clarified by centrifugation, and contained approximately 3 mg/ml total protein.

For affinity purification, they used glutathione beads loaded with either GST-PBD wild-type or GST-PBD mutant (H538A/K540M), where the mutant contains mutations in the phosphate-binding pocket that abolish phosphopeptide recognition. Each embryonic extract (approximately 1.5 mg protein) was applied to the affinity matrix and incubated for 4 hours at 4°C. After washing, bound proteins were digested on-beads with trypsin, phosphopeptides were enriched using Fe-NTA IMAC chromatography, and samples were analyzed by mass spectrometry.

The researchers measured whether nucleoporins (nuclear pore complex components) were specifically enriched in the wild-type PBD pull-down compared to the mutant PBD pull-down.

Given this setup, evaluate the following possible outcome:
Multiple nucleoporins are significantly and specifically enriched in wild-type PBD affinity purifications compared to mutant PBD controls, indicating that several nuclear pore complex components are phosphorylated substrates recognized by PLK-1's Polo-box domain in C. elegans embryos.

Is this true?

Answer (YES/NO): YES